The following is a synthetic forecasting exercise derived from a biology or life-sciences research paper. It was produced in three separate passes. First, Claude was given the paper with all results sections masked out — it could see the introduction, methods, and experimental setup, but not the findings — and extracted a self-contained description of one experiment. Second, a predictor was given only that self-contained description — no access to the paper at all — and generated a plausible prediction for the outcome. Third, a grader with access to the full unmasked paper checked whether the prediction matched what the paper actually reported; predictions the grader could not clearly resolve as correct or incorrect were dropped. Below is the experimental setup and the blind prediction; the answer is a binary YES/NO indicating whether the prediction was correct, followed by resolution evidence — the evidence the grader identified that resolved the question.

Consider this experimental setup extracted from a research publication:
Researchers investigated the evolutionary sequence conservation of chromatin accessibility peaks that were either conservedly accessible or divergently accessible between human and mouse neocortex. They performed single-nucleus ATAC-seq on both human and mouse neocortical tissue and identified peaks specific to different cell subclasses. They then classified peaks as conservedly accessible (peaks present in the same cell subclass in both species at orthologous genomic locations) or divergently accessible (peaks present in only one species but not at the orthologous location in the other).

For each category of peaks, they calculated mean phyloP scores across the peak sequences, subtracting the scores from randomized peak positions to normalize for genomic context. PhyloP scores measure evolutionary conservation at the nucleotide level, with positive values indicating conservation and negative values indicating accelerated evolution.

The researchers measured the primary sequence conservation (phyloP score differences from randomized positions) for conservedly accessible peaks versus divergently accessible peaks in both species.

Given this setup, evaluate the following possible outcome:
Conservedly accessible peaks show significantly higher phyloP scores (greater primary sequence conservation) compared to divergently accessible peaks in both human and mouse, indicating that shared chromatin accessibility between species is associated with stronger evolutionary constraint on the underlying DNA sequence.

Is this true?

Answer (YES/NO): YES